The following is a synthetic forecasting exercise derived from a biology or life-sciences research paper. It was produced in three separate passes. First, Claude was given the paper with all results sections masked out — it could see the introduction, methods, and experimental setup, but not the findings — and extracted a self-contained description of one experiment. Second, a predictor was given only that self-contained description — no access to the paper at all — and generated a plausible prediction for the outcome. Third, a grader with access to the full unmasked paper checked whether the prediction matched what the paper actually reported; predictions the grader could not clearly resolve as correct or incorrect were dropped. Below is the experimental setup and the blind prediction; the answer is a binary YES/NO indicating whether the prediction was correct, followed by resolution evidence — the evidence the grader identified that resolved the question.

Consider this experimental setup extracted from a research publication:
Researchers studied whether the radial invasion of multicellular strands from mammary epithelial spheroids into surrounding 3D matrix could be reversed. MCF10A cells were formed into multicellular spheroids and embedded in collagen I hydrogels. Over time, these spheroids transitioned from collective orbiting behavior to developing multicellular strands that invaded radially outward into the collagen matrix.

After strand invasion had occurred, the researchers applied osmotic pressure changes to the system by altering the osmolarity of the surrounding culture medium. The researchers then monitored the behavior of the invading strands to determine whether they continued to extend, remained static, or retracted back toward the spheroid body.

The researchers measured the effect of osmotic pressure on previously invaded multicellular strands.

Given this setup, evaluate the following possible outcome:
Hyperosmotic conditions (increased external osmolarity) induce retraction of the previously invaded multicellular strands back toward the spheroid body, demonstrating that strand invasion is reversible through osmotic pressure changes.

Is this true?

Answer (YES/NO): YES